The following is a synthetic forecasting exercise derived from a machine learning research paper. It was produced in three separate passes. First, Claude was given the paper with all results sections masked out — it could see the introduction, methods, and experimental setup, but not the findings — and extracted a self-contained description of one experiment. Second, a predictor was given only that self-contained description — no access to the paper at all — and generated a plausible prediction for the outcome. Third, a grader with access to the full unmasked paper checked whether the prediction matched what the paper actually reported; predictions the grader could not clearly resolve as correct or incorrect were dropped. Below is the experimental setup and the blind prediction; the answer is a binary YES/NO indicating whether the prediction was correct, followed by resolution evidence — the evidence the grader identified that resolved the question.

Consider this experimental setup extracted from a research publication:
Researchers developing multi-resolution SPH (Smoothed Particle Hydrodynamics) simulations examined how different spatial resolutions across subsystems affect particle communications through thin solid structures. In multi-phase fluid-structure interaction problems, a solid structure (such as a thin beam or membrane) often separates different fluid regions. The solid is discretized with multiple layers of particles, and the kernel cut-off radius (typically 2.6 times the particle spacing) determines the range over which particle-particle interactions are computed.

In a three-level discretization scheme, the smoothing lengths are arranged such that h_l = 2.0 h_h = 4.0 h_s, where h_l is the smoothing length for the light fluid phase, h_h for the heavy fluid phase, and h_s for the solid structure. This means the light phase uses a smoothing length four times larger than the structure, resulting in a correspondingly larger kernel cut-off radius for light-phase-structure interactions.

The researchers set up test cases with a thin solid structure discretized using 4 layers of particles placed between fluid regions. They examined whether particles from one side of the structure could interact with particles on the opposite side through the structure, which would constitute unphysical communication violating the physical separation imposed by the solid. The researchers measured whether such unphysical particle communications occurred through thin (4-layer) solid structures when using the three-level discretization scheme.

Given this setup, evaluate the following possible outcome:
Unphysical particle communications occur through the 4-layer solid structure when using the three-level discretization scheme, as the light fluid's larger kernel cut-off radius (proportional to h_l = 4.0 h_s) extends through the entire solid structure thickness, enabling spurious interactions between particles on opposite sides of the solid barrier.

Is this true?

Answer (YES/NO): YES